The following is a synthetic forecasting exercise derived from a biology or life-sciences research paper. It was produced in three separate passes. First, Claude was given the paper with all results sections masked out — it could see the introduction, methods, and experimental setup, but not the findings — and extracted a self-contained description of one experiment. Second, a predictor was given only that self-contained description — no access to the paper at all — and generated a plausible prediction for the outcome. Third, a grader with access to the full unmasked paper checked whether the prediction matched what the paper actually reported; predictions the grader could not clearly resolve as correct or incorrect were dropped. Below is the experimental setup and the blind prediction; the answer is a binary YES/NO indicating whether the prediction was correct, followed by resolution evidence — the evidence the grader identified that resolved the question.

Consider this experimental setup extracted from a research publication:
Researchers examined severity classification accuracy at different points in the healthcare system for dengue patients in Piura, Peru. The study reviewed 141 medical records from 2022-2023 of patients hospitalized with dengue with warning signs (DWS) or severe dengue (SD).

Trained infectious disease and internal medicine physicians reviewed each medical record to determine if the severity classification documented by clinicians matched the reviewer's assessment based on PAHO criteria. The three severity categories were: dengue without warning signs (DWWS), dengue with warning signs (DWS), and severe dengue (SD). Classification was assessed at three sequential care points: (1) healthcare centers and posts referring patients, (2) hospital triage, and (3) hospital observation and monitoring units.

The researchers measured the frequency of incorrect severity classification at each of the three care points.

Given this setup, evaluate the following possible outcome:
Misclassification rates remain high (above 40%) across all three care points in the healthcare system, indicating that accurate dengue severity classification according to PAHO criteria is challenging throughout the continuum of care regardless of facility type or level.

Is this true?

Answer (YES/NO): NO